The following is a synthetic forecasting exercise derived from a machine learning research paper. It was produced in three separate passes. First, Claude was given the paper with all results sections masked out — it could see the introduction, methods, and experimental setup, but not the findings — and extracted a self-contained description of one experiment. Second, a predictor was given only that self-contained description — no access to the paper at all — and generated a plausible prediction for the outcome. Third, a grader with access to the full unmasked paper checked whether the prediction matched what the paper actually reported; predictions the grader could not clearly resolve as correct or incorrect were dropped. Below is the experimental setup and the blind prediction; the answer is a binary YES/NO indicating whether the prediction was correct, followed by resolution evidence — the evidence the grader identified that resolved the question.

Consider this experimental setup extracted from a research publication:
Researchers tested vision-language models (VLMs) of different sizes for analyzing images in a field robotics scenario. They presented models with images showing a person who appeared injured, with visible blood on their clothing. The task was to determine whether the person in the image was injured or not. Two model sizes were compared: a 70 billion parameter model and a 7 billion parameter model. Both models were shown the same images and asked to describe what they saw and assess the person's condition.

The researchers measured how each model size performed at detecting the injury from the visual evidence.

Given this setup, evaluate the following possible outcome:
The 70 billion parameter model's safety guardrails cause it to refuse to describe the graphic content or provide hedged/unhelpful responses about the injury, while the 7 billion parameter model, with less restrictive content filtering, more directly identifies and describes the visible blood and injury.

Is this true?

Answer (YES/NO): NO